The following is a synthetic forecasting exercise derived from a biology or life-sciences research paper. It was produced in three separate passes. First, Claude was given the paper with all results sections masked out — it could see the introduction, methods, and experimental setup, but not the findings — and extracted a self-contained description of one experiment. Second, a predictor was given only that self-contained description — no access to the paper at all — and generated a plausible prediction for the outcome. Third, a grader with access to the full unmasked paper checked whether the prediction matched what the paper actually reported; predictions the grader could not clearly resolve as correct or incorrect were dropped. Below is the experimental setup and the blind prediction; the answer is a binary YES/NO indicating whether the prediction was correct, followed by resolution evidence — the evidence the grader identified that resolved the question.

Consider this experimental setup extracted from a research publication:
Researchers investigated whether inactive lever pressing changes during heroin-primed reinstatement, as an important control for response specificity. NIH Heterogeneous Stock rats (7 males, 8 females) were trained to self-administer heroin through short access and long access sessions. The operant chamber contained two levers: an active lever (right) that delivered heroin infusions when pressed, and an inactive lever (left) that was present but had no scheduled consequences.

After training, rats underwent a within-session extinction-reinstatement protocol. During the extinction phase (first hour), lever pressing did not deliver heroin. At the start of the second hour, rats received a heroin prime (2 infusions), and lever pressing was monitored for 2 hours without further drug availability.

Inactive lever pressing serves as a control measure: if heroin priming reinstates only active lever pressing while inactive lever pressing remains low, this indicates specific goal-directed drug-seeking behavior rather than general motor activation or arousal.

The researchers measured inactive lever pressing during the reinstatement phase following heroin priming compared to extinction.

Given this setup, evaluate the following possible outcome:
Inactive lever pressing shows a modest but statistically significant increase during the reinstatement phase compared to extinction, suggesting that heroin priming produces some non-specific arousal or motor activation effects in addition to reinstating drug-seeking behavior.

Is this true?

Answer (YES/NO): NO